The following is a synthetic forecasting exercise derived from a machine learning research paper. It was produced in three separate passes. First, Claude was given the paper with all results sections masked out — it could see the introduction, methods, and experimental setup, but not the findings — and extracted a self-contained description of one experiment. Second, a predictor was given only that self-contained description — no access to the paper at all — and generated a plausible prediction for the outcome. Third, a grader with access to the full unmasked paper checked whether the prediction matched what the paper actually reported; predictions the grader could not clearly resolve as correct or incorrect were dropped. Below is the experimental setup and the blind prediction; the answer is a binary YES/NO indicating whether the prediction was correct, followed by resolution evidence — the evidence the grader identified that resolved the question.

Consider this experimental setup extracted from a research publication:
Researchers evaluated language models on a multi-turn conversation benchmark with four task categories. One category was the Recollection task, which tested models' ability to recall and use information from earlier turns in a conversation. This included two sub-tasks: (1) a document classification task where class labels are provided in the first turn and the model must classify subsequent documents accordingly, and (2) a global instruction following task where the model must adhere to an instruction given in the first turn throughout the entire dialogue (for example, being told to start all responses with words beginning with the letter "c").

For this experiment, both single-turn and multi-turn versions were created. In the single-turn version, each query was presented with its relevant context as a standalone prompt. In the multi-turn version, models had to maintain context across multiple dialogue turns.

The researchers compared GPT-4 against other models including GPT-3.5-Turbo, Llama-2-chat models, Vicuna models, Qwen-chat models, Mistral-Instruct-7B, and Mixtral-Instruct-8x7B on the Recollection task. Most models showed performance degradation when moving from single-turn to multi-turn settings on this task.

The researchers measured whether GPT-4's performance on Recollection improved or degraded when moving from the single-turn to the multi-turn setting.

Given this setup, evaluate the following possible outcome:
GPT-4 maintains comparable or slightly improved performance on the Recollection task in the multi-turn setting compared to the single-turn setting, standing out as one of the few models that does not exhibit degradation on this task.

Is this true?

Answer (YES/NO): YES